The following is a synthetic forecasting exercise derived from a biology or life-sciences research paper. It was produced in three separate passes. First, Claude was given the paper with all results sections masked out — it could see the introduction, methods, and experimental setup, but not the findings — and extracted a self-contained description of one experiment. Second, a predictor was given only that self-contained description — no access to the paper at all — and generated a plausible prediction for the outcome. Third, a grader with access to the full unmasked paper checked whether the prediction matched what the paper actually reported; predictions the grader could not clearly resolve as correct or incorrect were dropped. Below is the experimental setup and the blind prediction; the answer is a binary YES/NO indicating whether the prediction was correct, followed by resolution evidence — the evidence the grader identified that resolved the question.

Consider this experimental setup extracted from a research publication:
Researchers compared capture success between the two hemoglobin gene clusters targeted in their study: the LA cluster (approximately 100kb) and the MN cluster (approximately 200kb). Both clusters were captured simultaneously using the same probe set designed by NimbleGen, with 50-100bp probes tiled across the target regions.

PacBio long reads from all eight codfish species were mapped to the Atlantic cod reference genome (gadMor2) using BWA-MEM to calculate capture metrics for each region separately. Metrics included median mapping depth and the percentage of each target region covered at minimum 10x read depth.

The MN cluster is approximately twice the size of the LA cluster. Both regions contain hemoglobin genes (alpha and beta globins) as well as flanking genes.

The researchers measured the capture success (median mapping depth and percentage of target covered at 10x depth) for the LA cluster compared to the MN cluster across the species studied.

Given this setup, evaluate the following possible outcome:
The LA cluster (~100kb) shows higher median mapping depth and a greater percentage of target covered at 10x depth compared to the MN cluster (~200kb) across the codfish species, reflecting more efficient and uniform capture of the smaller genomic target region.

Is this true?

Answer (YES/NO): NO